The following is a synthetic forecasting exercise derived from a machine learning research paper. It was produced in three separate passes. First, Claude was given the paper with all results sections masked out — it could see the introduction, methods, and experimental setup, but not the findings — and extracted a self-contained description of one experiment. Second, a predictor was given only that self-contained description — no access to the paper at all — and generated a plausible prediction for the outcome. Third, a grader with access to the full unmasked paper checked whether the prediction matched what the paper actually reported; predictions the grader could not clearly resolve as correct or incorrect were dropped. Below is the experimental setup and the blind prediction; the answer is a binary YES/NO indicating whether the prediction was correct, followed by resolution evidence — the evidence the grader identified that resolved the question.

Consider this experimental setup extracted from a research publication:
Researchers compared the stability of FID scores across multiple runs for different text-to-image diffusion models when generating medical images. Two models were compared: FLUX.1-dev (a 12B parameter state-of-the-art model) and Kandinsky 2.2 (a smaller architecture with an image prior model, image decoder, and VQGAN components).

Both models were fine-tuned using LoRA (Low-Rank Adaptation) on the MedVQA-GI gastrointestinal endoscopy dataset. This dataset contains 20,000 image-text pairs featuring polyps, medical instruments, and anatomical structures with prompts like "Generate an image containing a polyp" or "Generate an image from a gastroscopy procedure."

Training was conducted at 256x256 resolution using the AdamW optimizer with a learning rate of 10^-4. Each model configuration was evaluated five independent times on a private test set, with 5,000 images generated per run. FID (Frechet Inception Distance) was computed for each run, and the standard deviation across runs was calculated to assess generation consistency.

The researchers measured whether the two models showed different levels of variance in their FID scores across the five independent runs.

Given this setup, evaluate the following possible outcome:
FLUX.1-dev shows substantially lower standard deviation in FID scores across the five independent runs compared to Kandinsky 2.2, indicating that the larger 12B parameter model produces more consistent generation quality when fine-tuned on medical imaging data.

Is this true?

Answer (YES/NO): YES